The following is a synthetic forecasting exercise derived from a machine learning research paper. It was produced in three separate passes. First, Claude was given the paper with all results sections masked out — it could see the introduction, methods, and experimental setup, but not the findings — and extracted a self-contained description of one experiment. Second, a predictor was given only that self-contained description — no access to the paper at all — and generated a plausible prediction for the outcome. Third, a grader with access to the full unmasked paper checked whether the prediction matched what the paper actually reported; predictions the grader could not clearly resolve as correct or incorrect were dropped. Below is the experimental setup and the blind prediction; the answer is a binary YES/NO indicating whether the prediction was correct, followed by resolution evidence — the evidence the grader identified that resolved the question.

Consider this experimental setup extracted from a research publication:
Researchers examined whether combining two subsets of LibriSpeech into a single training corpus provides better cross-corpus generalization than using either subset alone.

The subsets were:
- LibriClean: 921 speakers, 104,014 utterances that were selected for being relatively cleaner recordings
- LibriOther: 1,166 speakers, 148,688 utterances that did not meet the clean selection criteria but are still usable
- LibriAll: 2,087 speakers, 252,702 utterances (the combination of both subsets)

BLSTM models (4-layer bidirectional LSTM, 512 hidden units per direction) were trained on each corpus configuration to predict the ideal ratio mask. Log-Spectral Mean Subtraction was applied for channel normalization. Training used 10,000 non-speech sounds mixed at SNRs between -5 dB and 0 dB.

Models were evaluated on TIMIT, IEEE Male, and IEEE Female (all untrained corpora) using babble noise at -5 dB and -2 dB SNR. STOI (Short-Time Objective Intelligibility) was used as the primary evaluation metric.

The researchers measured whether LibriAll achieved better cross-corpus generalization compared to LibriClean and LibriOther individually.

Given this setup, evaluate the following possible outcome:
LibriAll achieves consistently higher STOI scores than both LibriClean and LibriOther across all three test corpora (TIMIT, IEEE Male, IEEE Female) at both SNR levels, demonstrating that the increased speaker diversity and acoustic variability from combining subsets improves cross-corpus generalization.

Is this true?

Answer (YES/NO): YES